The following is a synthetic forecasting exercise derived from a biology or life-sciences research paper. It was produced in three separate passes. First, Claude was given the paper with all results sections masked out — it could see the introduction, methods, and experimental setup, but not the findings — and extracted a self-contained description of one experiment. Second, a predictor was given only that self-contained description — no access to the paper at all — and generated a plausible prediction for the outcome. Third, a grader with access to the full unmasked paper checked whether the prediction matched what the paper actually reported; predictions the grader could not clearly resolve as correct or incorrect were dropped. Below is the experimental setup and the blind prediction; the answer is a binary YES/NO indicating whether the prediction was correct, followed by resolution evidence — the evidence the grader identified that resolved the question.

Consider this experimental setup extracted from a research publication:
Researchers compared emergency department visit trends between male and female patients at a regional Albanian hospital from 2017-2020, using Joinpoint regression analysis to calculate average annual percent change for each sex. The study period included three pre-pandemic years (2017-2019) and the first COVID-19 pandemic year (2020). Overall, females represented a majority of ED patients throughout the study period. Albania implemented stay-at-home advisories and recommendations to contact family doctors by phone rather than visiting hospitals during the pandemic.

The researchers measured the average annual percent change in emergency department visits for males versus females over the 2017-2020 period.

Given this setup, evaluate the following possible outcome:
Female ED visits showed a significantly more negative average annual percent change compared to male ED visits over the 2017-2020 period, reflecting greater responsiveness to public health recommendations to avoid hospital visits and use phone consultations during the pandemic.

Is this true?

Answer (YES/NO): NO